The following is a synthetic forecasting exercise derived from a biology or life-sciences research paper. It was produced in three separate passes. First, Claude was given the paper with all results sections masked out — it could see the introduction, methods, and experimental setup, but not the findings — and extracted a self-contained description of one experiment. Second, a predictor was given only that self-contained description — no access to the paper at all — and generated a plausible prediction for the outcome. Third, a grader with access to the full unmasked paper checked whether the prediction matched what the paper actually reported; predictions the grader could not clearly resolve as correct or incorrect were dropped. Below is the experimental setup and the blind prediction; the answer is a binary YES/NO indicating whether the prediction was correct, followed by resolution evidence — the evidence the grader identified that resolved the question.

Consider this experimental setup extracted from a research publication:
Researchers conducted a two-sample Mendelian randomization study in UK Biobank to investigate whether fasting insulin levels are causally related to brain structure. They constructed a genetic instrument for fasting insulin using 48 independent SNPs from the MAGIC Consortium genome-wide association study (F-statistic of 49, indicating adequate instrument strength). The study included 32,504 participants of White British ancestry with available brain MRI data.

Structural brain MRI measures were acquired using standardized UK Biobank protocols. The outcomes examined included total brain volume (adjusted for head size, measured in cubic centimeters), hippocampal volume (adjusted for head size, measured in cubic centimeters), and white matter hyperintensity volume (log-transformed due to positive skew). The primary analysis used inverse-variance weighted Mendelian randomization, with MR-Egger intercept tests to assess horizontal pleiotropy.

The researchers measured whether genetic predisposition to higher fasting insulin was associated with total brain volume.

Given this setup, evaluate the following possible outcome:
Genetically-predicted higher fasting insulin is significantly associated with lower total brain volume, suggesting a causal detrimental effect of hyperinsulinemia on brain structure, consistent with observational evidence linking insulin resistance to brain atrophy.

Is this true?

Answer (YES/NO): NO